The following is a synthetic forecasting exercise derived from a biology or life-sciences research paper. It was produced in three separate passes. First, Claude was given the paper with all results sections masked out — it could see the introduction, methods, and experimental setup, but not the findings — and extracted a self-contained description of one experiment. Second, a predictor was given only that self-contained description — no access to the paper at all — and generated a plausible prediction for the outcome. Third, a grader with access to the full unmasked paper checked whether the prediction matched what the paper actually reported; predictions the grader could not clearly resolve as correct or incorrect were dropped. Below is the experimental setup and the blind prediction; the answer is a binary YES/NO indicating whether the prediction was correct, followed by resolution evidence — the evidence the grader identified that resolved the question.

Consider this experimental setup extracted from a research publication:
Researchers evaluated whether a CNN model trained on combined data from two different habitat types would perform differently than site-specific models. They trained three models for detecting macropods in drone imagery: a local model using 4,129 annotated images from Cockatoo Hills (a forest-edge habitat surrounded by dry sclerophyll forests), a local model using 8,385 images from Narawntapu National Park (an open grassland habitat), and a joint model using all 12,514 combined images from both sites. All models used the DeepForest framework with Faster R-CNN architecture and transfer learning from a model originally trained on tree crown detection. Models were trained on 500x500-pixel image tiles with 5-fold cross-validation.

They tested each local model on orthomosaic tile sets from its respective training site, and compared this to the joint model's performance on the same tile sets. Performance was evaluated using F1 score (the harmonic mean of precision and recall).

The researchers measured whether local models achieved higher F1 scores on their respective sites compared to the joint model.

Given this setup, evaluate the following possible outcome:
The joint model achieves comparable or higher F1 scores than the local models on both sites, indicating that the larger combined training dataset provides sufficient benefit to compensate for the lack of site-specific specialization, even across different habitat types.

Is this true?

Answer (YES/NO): NO